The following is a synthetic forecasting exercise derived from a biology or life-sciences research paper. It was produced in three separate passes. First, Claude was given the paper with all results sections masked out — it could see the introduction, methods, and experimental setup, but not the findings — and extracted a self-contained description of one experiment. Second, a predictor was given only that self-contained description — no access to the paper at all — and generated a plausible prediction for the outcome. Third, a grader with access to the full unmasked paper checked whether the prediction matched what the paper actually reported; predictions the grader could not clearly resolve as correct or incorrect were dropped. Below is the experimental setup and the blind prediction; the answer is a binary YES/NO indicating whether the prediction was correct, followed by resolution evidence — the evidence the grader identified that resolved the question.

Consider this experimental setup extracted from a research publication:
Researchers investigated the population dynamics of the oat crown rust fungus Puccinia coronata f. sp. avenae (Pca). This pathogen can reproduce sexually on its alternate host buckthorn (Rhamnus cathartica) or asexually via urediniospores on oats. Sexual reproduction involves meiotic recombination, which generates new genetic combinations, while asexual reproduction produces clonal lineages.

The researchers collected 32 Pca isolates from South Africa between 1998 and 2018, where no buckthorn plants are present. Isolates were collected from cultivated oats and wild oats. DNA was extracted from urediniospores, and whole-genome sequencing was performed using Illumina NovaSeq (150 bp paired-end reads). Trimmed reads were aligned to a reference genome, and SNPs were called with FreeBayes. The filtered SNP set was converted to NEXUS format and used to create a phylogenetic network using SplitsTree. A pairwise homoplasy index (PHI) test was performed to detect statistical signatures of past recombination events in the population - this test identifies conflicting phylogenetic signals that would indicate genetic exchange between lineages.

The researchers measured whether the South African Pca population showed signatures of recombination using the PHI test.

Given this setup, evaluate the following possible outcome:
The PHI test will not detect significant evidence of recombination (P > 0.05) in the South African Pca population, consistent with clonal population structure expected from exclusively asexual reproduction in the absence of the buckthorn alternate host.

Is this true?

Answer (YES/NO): NO